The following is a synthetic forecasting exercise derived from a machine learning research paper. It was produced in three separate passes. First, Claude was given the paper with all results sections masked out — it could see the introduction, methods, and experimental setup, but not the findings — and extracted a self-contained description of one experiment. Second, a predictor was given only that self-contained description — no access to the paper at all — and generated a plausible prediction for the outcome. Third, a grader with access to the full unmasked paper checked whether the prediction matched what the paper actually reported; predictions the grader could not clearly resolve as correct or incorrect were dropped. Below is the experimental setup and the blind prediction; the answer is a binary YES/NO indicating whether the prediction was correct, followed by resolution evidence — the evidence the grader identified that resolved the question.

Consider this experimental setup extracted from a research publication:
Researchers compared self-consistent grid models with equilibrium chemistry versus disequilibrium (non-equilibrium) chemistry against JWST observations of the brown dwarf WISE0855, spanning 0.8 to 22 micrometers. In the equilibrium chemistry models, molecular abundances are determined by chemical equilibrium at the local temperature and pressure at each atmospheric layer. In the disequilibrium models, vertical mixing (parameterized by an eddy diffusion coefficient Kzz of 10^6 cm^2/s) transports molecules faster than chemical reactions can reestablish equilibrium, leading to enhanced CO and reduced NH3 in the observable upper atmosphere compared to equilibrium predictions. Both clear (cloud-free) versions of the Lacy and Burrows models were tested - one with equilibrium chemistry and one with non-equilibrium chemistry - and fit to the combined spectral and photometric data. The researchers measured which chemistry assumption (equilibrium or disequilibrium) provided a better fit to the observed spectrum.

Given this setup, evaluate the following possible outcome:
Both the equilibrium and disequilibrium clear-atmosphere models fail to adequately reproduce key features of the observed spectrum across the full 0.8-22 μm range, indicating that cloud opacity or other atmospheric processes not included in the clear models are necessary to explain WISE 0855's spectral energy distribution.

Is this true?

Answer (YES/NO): YES